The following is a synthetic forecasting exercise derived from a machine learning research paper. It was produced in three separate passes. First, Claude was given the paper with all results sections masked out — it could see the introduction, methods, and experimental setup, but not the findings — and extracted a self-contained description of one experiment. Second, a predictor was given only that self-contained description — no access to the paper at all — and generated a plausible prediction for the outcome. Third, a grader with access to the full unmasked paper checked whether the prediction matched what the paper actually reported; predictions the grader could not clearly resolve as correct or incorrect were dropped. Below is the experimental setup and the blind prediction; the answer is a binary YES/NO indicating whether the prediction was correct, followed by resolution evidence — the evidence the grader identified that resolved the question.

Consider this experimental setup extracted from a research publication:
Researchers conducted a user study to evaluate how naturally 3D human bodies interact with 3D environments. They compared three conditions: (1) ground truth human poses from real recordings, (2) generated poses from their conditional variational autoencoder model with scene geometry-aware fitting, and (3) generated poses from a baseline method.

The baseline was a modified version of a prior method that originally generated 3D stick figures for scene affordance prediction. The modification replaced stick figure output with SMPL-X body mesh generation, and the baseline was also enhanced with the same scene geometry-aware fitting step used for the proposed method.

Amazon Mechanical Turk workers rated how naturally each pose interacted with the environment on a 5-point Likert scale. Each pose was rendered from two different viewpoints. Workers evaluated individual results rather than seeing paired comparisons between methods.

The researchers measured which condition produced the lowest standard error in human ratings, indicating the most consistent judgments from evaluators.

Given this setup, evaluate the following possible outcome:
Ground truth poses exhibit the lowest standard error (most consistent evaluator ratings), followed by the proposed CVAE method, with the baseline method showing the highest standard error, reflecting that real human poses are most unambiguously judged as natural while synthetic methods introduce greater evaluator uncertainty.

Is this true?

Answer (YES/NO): YES